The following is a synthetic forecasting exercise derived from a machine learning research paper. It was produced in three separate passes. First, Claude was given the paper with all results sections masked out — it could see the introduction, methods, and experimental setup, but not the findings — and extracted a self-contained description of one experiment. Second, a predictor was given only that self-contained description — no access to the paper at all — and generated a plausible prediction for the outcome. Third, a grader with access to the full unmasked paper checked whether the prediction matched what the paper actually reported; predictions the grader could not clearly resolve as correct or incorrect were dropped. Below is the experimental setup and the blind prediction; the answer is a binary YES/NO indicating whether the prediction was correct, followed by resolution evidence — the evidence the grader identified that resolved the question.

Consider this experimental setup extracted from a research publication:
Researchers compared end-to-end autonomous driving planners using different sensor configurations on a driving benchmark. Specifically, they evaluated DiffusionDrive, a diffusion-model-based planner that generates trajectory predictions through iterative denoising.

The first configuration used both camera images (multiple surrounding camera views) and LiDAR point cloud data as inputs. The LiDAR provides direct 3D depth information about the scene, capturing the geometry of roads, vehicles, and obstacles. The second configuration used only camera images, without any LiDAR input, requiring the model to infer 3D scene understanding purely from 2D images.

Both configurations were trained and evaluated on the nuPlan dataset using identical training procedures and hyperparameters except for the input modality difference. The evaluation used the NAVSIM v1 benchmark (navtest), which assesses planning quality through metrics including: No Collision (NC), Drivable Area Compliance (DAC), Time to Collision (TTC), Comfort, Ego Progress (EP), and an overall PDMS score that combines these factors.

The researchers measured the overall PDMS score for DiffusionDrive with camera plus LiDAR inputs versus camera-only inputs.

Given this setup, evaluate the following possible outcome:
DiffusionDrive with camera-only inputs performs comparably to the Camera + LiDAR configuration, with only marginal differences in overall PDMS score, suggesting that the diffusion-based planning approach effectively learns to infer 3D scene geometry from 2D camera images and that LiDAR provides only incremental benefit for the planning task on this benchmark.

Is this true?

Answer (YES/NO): NO